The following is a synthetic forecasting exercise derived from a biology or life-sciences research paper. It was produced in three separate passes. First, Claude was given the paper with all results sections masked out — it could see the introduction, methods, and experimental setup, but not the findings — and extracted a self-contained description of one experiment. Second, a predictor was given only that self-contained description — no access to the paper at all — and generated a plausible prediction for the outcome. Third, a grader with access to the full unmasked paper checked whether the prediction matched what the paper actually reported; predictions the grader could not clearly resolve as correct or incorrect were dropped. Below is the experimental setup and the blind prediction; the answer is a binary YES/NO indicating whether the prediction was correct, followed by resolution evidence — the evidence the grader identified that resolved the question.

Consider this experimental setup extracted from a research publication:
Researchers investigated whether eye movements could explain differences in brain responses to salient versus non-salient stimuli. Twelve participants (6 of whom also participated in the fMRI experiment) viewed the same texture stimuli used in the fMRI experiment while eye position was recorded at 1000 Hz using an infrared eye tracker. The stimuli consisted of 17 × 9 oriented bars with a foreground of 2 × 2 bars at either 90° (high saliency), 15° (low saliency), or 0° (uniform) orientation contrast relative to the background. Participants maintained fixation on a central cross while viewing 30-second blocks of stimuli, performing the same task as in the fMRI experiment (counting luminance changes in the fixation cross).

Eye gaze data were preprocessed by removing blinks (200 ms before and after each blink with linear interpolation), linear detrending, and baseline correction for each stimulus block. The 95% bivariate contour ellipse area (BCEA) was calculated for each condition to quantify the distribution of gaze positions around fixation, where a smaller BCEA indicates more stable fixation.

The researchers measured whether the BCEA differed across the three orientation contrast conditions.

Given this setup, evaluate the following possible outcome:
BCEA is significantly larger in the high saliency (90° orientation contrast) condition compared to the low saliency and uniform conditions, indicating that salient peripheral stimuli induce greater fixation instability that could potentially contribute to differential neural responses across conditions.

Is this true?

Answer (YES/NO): NO